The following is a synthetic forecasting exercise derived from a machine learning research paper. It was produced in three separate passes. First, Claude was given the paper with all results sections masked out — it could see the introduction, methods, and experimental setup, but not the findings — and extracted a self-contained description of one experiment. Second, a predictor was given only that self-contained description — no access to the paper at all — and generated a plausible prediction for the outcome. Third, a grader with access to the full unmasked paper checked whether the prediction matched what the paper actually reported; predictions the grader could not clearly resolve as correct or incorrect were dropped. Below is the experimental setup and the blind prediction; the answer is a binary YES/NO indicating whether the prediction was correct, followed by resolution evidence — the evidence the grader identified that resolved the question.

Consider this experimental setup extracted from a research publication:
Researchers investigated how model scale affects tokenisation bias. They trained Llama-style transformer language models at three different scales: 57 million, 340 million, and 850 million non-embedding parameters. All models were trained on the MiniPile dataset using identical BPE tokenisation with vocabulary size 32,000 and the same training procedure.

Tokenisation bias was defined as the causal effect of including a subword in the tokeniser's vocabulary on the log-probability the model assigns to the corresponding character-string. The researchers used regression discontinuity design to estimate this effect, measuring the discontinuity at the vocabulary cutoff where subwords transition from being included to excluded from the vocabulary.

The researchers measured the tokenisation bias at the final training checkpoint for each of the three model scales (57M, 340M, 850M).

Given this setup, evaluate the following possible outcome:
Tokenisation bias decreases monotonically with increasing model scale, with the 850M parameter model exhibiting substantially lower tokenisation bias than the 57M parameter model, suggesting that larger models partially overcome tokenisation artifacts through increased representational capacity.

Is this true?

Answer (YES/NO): NO